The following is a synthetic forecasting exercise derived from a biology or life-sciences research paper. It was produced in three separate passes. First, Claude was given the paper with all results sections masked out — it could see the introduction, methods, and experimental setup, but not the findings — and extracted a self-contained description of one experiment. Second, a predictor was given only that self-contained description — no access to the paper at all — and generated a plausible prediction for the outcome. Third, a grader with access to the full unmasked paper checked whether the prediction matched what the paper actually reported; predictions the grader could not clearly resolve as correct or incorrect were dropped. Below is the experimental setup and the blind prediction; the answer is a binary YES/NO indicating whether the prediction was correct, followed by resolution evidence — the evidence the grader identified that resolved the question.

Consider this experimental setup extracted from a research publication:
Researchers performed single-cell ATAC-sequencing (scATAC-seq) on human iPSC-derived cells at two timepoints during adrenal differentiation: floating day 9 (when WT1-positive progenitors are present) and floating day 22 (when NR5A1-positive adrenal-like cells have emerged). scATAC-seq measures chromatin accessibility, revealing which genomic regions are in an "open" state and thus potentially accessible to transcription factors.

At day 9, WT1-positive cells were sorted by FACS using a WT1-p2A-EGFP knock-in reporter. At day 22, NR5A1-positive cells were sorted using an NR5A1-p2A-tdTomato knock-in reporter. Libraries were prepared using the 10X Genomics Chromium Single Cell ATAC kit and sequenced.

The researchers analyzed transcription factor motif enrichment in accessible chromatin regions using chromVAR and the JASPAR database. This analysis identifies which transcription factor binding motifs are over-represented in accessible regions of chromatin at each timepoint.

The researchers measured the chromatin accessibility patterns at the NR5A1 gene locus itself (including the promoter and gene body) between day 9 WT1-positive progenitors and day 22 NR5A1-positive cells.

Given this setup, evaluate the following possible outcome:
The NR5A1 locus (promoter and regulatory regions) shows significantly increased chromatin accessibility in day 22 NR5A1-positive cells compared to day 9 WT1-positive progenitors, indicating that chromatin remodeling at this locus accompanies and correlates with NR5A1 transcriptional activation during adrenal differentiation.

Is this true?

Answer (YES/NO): YES